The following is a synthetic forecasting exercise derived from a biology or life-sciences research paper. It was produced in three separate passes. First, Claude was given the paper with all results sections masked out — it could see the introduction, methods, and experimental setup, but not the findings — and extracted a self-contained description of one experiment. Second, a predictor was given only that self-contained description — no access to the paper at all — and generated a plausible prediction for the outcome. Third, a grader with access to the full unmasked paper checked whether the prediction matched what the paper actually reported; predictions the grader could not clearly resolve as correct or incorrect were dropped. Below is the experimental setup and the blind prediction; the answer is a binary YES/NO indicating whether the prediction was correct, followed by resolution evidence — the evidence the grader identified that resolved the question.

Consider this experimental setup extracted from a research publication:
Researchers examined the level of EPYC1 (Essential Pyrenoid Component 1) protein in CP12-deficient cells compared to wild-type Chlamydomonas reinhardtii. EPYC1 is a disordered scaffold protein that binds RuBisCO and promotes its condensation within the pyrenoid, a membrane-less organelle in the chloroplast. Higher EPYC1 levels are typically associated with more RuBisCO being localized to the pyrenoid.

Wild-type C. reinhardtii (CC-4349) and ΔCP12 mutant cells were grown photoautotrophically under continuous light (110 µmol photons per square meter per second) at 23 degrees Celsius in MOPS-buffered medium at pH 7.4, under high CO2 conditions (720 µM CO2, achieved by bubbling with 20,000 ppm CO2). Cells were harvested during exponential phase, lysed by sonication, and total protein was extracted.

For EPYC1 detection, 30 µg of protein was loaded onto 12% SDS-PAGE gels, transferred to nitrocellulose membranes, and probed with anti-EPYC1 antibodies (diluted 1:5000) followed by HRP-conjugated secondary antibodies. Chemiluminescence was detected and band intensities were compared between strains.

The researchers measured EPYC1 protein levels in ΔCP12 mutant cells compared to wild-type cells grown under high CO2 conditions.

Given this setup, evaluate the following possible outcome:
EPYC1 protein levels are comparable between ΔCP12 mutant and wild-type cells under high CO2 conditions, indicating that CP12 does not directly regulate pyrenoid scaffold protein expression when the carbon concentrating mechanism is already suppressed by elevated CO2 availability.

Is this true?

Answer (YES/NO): NO